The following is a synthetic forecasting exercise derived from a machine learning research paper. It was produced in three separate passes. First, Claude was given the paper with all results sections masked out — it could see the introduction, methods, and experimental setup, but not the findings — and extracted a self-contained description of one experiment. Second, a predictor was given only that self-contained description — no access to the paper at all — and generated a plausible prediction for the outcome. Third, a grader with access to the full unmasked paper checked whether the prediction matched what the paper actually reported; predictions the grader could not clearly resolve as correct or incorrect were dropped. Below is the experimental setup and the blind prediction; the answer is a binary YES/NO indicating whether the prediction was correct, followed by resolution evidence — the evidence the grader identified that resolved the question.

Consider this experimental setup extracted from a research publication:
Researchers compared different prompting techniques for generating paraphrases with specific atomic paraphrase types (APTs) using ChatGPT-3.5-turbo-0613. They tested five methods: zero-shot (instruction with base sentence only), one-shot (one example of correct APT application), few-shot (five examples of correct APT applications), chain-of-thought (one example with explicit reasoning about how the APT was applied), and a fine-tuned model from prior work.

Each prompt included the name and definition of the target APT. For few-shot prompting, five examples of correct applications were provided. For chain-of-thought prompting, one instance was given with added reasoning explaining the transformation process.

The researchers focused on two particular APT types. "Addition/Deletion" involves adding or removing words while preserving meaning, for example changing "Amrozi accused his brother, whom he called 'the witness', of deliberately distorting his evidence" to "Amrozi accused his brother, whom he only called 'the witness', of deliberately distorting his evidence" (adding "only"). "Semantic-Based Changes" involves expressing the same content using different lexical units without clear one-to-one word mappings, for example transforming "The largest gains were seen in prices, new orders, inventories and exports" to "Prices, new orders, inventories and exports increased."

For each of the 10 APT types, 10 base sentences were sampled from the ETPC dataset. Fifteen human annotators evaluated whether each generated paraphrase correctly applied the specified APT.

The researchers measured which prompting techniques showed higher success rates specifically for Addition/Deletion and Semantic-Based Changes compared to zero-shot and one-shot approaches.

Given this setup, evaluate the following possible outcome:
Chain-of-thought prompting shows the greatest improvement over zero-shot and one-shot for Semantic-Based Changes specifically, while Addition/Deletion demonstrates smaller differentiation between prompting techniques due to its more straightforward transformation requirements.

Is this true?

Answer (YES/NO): NO